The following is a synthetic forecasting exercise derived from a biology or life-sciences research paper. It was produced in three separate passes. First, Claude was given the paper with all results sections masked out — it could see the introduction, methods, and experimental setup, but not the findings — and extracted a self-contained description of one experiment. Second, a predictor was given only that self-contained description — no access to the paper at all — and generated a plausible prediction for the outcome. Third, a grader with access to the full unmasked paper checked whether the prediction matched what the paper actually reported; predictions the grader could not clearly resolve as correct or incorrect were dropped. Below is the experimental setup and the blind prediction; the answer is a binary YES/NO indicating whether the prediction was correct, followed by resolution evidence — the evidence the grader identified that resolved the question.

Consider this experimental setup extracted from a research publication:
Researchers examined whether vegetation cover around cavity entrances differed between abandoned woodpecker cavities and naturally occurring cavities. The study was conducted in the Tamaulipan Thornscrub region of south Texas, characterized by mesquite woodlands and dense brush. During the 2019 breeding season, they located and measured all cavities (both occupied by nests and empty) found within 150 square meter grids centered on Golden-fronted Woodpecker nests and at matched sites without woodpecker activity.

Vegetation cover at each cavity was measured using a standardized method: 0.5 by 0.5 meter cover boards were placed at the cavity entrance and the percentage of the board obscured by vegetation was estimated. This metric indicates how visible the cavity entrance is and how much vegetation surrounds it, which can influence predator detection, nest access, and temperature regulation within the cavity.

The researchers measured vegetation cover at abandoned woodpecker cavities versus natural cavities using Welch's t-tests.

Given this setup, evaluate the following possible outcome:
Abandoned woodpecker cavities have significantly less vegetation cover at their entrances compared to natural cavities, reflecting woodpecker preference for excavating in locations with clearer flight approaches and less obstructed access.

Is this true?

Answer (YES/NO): NO